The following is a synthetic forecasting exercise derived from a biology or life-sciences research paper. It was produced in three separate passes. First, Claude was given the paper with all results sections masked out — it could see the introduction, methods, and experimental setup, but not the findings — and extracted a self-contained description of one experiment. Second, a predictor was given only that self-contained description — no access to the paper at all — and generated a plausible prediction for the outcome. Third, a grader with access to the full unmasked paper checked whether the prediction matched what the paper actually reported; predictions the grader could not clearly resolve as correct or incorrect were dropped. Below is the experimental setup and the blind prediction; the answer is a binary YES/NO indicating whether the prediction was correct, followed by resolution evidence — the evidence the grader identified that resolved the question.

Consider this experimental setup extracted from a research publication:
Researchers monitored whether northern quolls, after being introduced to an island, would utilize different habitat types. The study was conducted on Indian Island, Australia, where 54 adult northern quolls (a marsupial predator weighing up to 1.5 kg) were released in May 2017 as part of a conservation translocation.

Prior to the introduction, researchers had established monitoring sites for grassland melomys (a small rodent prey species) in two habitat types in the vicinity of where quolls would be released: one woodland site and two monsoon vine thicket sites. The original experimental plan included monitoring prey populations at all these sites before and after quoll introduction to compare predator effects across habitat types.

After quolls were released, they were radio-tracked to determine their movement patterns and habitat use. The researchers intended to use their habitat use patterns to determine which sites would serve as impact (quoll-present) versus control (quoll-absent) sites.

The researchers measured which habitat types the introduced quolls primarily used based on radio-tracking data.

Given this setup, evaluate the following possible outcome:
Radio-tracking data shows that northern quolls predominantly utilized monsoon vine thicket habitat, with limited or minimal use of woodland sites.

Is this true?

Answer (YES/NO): NO